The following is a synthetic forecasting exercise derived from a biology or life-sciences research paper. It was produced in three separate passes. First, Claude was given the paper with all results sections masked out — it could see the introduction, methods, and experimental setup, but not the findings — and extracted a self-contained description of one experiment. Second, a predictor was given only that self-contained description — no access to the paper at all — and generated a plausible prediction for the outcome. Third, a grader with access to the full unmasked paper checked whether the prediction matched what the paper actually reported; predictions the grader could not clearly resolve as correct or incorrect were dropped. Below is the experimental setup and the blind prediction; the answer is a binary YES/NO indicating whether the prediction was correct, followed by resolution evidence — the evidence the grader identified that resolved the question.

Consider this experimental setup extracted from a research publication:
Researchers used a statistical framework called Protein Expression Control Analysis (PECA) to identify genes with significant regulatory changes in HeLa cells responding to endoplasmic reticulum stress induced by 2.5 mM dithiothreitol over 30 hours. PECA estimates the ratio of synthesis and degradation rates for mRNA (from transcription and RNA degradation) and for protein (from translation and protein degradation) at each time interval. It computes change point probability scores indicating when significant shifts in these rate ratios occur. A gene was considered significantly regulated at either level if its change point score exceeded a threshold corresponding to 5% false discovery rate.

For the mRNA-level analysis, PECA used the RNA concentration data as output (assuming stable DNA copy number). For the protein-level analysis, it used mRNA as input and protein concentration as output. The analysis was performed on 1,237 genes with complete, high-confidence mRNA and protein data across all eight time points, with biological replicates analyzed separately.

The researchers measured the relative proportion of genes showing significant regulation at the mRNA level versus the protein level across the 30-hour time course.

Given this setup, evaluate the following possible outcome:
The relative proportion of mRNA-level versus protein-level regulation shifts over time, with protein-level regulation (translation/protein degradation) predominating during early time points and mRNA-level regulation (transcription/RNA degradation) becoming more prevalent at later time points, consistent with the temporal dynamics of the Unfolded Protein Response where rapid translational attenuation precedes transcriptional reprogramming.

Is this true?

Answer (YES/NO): NO